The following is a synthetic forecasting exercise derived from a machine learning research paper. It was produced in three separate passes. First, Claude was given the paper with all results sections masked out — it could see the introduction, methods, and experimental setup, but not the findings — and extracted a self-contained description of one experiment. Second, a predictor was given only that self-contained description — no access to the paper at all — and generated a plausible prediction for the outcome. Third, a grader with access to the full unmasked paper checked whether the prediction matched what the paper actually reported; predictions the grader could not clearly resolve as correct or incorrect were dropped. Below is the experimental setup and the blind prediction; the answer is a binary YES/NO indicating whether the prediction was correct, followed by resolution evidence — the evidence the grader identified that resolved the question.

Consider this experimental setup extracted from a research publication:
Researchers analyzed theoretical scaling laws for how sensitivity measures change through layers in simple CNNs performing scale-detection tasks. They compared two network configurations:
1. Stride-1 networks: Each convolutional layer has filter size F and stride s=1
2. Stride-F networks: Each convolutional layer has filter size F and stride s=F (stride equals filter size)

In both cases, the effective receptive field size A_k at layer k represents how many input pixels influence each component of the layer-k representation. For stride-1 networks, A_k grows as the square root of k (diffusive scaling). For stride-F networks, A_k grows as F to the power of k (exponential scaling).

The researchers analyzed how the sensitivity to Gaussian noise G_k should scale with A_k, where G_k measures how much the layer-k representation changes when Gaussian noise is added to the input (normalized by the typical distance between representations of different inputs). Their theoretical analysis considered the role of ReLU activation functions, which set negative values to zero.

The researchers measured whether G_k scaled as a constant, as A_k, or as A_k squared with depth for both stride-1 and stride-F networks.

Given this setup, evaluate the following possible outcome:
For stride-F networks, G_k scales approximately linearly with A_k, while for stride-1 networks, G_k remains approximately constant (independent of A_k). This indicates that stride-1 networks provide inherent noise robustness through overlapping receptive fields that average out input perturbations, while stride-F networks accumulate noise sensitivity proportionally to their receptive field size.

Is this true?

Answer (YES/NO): NO